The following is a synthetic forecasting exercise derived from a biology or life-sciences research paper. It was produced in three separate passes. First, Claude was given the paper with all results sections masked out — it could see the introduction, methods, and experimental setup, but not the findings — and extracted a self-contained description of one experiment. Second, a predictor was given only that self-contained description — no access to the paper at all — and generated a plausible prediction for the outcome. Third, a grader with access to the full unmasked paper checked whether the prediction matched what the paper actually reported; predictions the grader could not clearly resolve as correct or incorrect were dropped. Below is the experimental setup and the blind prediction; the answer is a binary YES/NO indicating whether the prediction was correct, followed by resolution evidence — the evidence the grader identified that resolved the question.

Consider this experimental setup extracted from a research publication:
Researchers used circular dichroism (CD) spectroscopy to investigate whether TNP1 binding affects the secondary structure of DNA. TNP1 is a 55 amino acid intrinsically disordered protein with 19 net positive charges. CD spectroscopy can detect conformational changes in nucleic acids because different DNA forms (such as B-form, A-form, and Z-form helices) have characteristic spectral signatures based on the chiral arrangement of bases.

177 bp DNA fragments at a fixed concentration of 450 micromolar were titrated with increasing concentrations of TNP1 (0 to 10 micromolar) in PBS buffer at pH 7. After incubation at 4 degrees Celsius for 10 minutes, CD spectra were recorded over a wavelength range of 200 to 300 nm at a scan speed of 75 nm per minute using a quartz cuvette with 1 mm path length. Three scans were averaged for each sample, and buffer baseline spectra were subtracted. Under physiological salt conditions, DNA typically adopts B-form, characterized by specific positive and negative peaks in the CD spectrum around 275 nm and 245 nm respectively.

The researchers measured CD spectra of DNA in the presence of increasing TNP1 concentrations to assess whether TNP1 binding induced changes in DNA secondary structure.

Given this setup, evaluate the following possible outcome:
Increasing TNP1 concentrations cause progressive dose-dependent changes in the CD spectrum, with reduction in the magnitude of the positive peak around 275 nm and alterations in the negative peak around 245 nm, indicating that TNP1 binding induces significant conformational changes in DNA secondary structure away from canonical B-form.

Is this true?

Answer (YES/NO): NO